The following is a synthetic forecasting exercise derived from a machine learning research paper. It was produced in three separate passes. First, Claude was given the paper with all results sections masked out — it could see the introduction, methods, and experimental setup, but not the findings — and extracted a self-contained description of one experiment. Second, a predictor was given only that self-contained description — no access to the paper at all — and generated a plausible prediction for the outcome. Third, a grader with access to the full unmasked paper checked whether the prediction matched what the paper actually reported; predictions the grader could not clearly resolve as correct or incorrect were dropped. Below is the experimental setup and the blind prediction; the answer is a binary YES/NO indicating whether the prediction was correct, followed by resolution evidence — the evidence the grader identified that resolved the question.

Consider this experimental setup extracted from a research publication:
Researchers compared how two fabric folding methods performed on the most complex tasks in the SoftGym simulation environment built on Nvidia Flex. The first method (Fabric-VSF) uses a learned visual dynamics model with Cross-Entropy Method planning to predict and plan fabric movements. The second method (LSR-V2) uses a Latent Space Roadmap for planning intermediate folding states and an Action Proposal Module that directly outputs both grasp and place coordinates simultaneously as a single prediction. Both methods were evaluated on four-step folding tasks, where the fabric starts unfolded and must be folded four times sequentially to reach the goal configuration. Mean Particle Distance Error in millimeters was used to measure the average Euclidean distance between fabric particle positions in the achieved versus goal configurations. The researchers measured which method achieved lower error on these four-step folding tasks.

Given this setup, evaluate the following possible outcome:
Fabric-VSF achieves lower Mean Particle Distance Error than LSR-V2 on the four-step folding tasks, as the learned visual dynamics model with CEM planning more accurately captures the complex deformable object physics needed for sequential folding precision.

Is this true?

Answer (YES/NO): NO